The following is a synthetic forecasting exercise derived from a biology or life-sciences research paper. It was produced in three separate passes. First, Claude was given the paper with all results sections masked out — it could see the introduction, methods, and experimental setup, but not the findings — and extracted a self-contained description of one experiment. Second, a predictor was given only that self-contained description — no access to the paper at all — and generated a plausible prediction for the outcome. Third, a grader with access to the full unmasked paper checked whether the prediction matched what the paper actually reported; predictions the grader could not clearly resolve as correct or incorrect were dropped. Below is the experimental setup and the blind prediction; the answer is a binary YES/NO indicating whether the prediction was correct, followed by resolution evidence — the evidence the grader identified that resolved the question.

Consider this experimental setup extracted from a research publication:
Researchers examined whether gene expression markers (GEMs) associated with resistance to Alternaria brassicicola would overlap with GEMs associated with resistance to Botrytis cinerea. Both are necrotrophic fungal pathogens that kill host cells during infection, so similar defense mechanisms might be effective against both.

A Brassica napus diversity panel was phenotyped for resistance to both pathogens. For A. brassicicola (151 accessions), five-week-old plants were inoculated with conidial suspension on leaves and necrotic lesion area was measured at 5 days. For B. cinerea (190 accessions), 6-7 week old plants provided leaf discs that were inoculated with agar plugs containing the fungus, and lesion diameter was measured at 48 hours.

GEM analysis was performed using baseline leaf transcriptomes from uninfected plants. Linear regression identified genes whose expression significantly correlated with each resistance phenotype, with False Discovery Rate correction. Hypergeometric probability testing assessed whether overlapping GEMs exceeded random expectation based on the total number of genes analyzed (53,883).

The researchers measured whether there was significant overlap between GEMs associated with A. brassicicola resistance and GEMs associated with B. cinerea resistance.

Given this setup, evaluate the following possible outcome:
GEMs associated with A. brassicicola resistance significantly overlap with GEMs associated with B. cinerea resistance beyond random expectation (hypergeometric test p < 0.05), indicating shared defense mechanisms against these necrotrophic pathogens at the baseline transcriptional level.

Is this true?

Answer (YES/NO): YES